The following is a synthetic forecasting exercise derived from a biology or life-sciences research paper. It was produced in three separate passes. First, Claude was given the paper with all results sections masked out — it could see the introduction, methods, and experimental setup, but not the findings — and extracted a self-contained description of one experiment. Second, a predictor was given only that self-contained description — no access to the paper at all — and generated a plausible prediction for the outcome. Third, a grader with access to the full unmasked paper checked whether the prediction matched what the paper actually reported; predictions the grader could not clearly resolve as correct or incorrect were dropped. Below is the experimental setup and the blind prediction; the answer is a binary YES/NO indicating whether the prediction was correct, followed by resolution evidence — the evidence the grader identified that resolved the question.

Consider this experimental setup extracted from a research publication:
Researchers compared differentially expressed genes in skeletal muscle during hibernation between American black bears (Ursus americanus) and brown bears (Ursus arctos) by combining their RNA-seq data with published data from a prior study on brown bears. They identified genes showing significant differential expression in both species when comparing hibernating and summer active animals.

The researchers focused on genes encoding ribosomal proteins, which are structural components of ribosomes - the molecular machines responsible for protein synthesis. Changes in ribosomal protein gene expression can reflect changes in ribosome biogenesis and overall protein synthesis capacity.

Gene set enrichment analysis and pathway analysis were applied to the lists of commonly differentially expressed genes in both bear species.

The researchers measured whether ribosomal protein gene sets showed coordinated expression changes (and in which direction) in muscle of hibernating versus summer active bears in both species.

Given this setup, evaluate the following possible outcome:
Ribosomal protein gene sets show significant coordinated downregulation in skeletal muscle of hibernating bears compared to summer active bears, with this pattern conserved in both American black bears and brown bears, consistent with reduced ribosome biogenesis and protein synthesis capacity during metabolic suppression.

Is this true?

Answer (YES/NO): NO